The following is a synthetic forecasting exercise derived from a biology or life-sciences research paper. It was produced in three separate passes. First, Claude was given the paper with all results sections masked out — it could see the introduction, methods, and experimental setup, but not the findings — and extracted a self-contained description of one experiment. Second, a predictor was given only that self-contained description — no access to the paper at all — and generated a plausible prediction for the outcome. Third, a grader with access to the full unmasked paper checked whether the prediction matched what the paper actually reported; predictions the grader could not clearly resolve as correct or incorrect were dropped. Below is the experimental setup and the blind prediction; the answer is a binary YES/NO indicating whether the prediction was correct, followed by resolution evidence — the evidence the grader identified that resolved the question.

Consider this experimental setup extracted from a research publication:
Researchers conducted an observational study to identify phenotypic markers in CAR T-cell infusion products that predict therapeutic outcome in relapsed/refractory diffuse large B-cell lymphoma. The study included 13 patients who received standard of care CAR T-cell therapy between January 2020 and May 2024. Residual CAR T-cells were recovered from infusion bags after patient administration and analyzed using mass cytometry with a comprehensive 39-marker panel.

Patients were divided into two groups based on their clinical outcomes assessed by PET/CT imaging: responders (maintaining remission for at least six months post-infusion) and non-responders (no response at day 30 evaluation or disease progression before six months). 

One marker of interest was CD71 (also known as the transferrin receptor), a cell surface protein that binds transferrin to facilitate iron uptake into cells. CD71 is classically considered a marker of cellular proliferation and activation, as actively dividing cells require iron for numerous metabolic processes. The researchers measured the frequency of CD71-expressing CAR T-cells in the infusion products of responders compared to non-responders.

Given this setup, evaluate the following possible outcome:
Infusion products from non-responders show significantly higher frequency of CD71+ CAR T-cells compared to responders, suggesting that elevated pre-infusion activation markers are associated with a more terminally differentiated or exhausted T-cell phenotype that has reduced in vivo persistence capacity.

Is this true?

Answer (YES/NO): YES